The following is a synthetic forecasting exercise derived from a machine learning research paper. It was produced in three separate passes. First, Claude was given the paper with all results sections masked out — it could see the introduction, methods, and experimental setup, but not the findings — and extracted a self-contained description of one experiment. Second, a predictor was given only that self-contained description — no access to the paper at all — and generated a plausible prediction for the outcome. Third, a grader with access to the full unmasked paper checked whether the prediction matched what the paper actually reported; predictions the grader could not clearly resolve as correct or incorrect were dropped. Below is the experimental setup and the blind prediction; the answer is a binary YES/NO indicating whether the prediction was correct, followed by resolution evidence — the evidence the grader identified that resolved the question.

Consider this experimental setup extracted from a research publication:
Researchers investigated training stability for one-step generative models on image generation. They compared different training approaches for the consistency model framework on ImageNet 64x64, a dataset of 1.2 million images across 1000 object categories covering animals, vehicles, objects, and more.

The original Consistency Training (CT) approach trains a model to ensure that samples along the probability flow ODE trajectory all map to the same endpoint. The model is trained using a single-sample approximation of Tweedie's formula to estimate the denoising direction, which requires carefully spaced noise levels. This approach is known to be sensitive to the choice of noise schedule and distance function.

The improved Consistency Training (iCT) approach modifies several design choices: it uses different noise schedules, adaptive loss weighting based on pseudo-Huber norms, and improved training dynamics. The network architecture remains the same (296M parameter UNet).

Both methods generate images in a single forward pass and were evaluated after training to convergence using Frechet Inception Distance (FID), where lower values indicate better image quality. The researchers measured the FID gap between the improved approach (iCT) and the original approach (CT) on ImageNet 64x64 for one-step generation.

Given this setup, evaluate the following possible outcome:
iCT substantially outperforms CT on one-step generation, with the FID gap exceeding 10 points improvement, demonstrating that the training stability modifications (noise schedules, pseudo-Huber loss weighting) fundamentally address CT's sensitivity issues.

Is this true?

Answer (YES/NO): NO